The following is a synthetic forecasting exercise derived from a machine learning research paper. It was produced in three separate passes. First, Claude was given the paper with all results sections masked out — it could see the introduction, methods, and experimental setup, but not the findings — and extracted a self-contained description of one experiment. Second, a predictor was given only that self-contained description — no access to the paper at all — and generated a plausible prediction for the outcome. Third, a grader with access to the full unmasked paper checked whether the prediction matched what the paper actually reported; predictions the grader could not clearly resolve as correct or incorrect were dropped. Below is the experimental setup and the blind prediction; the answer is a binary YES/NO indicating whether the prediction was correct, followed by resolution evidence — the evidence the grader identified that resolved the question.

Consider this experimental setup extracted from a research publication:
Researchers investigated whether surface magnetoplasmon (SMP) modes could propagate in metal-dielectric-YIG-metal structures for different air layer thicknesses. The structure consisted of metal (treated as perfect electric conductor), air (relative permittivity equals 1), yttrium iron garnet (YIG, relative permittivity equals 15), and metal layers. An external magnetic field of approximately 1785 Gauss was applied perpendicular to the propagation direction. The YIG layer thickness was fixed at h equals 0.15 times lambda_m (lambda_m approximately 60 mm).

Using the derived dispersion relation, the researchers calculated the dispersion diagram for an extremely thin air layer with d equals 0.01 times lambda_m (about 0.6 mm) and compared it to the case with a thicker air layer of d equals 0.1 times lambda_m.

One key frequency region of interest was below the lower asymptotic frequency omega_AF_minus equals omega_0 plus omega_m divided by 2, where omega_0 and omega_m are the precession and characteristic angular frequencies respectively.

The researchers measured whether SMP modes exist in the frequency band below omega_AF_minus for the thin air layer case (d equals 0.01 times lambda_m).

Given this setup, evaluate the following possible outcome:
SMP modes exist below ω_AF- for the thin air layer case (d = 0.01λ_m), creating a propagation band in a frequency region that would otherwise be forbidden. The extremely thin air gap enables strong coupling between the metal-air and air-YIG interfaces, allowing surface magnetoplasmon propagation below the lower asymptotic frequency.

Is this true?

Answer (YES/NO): NO